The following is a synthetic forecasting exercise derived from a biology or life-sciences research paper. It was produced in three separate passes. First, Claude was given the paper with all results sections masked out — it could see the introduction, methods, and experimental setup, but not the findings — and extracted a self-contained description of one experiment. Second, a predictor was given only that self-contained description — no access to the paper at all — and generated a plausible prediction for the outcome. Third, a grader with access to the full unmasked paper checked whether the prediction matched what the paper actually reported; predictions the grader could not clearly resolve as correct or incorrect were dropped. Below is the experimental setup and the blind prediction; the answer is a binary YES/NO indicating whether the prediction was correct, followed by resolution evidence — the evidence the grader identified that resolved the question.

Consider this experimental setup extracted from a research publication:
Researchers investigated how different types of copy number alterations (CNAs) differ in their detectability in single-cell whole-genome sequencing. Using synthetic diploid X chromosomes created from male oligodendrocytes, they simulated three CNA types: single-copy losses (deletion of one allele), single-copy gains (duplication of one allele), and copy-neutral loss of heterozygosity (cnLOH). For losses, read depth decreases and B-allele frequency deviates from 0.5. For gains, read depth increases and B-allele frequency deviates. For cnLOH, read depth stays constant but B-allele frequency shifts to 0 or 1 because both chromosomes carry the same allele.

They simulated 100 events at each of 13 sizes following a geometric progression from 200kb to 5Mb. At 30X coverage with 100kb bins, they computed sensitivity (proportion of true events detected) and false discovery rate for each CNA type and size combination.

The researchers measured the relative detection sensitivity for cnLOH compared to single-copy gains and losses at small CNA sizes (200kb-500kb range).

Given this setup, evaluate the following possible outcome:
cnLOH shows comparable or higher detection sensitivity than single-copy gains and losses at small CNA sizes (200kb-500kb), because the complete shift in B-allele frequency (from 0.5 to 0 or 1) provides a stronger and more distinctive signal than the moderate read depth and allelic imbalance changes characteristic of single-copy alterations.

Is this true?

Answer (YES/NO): NO